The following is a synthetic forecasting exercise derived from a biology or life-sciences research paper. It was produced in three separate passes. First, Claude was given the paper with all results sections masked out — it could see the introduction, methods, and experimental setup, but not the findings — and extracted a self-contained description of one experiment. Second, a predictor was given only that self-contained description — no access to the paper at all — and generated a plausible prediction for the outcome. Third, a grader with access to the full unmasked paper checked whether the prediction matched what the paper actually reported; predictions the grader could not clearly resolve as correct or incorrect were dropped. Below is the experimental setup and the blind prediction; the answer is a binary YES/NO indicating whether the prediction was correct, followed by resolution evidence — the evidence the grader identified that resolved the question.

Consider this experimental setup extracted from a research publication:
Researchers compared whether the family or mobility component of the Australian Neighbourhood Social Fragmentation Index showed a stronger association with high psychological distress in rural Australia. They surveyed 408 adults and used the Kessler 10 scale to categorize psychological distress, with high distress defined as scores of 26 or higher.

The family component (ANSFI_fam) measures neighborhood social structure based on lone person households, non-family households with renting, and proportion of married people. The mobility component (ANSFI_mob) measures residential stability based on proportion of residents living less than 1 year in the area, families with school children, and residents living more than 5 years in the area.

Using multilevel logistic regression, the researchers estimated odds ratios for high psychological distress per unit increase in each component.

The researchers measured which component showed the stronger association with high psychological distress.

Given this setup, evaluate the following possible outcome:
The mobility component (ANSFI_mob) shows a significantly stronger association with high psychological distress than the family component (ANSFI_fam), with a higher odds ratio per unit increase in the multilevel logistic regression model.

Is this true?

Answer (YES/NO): NO